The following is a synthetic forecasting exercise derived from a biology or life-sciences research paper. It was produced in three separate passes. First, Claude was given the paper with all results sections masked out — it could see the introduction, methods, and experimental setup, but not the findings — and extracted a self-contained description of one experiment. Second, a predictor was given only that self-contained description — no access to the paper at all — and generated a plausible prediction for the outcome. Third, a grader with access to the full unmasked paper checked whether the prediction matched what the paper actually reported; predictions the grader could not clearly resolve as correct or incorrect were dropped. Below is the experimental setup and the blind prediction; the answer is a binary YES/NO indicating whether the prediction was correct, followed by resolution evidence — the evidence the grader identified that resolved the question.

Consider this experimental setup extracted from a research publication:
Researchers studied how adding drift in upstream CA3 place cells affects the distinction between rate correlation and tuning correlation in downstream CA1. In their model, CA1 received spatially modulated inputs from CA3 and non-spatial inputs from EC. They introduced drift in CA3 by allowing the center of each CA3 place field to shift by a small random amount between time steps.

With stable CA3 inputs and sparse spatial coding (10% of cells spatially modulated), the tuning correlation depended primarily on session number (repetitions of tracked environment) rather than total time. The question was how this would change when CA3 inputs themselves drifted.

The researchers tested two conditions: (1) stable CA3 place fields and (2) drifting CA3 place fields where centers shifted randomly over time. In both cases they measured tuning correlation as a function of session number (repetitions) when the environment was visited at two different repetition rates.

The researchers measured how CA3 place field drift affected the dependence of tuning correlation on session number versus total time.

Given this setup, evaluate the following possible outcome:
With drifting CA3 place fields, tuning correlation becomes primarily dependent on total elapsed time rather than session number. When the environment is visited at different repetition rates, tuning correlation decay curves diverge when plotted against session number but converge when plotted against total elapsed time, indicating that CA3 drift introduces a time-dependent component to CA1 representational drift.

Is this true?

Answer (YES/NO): NO